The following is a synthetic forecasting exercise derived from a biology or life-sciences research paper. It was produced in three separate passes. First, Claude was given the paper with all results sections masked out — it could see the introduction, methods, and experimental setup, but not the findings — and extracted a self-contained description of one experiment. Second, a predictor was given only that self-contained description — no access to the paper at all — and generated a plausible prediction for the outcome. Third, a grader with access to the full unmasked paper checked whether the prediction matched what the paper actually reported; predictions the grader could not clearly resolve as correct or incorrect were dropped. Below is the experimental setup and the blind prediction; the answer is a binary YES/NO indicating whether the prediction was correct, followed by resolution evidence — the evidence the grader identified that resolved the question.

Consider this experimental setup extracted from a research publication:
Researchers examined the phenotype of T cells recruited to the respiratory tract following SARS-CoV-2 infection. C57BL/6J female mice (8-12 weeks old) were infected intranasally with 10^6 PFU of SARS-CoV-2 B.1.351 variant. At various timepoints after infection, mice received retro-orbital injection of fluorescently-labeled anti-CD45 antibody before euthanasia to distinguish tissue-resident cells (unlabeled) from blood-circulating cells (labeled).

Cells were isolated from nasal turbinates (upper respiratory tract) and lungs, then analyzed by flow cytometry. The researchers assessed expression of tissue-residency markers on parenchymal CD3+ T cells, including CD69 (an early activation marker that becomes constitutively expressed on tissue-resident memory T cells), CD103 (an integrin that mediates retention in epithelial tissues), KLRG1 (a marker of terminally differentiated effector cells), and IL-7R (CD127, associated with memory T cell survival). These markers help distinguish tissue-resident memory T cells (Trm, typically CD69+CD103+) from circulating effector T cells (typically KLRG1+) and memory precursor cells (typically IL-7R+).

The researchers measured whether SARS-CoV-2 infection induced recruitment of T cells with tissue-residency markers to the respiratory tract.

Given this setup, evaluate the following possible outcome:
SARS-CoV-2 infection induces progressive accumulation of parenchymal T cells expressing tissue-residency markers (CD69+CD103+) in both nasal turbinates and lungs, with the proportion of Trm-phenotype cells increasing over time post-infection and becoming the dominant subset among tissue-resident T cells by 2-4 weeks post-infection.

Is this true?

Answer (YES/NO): NO